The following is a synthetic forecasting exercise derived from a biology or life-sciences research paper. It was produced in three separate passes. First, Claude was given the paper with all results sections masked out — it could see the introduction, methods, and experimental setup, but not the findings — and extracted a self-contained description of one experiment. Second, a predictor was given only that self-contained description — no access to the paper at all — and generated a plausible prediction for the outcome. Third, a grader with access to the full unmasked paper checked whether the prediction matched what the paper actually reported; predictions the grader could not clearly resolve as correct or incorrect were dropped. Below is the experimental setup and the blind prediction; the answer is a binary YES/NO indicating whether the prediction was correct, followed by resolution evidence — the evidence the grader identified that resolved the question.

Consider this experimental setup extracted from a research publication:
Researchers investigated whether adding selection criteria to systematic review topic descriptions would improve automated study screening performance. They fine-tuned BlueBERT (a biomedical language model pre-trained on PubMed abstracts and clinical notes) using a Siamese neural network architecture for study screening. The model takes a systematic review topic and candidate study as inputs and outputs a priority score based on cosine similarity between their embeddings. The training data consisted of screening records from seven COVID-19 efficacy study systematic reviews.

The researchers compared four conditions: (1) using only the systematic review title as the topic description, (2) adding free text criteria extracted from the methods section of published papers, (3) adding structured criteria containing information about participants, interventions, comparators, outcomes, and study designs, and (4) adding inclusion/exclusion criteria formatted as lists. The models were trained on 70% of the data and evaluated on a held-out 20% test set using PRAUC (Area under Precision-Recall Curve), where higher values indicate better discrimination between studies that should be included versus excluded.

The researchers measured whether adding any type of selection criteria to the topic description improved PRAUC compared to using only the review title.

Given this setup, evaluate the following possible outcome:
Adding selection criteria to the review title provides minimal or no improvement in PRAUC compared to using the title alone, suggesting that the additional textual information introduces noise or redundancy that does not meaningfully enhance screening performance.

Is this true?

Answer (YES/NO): NO